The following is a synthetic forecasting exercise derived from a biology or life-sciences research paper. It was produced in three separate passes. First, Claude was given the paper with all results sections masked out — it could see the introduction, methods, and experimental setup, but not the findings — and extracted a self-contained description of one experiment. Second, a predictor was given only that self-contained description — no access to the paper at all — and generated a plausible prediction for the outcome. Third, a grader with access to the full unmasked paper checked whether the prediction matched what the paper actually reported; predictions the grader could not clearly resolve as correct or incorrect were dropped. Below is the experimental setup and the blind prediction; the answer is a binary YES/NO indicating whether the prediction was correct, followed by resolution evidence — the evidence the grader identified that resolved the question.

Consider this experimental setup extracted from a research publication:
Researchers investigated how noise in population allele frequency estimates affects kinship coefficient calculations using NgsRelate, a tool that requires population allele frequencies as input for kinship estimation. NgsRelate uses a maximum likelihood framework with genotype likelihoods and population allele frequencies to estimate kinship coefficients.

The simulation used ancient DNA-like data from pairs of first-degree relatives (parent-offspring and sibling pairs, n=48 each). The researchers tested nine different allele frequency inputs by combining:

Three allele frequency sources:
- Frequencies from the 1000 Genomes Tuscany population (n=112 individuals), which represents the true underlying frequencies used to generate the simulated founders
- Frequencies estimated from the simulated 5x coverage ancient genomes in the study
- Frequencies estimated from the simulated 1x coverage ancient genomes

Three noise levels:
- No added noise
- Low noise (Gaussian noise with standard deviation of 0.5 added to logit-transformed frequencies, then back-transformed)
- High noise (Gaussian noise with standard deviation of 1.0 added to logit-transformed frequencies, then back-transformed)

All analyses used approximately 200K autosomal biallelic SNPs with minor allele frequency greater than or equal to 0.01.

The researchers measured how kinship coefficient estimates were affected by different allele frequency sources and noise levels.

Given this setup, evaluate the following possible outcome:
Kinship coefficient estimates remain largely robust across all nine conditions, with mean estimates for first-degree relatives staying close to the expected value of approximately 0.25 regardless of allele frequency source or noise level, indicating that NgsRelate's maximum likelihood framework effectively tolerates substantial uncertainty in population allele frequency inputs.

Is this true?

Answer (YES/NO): NO